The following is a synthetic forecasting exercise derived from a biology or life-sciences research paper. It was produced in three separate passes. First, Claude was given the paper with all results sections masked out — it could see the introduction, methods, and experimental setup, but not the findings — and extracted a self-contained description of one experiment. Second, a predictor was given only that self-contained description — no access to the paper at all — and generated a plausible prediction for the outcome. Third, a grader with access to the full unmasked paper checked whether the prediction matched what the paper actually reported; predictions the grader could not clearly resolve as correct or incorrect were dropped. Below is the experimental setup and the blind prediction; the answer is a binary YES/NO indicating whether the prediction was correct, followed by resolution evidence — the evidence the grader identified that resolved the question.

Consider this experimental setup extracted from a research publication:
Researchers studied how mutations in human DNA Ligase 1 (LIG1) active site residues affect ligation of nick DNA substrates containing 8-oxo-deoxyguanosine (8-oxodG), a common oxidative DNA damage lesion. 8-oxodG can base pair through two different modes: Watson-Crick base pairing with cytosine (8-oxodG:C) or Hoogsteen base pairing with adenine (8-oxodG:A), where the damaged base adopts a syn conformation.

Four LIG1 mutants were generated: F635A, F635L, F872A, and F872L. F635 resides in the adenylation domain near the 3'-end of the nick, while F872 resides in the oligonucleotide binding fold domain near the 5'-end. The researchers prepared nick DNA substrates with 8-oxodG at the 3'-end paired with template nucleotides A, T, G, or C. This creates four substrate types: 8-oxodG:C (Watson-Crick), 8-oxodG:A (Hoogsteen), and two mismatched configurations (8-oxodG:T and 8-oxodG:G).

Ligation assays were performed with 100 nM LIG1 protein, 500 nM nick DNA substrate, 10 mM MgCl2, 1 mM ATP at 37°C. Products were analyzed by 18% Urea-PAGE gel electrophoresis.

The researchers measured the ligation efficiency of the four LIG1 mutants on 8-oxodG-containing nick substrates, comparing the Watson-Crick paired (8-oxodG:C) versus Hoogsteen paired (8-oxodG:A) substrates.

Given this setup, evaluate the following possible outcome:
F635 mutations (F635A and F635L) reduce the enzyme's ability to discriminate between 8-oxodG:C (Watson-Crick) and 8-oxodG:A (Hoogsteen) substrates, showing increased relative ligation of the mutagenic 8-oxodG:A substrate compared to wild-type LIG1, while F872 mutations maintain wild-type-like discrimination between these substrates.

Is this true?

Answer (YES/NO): NO